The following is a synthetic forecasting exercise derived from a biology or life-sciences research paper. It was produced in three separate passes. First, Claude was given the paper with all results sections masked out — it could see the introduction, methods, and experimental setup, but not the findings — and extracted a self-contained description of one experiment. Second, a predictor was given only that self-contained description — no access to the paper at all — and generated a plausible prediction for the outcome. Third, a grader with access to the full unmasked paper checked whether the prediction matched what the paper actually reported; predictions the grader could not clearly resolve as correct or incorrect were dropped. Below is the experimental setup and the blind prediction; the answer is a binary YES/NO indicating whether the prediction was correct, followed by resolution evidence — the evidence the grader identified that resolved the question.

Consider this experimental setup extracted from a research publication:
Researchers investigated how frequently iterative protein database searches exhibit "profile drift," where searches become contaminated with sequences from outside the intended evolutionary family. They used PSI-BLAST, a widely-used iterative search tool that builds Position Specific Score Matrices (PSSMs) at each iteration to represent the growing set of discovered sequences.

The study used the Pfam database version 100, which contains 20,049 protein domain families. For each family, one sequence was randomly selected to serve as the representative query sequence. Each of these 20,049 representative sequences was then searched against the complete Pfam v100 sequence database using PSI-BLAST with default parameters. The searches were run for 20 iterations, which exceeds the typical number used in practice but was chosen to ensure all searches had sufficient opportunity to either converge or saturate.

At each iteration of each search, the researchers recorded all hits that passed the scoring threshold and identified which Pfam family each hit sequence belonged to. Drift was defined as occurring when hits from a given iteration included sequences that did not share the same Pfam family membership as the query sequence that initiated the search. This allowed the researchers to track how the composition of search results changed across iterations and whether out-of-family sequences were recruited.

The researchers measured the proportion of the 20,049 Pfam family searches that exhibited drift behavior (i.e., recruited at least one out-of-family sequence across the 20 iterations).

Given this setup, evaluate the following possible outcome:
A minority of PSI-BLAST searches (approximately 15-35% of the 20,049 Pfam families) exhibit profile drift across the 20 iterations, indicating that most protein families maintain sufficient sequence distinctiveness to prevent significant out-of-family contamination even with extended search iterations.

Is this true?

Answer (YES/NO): YES